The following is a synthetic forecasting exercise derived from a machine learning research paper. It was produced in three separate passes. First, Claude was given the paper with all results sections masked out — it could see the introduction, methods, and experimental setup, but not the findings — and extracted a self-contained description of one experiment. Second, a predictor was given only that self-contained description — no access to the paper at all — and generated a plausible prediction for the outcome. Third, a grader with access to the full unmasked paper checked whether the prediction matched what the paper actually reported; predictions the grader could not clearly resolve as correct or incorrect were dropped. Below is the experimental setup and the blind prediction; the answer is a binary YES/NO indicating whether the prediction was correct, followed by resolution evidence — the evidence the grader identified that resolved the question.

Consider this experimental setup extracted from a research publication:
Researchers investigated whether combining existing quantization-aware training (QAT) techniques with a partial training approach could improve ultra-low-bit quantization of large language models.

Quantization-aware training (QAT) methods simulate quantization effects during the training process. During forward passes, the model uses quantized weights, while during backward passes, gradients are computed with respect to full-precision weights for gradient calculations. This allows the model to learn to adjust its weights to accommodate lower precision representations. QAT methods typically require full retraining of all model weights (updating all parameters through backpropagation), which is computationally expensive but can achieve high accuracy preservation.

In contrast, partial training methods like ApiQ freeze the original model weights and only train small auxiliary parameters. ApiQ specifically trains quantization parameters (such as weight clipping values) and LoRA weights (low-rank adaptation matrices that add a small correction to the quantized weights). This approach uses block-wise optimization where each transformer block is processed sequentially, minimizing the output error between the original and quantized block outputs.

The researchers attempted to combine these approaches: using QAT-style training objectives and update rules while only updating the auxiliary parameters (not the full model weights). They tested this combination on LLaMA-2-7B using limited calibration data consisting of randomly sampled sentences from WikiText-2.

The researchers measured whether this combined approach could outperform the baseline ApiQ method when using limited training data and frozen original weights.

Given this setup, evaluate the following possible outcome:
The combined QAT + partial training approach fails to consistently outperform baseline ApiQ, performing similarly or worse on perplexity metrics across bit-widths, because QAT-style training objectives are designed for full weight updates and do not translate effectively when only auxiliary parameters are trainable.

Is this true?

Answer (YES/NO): YES